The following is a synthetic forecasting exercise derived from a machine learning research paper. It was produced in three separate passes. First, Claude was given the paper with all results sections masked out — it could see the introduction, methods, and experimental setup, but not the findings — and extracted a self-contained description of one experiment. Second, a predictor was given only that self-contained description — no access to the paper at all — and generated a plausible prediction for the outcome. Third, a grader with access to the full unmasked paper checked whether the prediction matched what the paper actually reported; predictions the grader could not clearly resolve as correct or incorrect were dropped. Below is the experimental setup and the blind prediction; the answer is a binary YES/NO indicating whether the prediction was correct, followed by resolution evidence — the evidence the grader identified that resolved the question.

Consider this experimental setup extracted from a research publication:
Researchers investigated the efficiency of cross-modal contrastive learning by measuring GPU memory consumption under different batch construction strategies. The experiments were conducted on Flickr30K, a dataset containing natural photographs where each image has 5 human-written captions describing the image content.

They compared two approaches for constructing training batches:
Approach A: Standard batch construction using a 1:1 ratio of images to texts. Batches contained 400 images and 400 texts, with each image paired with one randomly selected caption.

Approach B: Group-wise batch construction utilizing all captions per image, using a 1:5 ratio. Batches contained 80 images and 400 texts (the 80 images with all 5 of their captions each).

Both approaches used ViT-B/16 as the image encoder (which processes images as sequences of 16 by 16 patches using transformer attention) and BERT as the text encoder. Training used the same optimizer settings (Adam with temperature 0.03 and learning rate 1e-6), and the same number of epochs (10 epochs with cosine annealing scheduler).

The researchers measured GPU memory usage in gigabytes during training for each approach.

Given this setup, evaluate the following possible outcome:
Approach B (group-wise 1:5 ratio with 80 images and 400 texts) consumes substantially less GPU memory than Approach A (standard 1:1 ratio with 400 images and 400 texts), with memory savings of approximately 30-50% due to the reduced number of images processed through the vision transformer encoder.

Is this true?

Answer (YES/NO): NO